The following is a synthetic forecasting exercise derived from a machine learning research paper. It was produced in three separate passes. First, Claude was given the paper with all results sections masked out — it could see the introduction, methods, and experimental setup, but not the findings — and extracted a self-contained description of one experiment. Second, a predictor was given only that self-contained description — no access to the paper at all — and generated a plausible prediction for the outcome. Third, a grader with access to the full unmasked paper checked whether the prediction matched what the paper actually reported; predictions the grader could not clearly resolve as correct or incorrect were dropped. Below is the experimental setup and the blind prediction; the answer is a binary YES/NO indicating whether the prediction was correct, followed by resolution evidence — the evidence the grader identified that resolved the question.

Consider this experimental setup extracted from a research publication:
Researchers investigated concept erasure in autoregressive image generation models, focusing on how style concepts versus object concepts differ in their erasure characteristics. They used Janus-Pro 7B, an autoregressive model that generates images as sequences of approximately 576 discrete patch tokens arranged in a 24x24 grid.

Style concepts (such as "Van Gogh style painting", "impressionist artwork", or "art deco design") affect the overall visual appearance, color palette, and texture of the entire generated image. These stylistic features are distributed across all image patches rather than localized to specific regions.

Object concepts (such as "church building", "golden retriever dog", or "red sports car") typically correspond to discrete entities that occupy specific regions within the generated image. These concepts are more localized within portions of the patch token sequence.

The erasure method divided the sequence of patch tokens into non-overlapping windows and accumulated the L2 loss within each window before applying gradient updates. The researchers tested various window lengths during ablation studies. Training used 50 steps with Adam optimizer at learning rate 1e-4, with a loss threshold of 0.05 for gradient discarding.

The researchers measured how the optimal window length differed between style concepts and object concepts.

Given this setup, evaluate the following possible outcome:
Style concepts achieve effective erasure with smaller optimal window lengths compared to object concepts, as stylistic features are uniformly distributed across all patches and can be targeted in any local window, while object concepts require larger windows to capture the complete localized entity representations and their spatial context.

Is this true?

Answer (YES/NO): YES